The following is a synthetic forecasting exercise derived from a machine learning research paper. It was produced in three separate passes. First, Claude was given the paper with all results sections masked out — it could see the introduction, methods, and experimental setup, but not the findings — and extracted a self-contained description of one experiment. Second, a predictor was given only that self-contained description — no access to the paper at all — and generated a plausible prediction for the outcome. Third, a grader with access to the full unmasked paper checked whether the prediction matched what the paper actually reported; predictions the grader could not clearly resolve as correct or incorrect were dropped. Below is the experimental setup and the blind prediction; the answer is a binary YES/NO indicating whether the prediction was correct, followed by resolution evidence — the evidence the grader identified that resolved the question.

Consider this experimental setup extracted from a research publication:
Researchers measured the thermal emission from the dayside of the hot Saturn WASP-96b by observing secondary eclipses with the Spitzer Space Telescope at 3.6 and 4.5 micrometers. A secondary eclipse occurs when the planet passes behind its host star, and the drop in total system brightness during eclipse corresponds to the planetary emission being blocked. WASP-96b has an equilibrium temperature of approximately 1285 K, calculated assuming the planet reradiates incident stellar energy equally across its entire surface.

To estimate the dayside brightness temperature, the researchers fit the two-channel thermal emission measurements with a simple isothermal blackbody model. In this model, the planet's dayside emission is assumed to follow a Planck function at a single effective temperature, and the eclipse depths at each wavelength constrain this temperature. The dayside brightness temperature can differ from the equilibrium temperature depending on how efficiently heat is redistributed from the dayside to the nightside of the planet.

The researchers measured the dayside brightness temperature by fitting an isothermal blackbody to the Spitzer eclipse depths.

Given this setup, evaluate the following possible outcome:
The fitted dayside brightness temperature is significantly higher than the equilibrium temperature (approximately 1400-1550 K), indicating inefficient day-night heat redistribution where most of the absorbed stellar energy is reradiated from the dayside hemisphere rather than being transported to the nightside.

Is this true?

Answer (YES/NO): YES